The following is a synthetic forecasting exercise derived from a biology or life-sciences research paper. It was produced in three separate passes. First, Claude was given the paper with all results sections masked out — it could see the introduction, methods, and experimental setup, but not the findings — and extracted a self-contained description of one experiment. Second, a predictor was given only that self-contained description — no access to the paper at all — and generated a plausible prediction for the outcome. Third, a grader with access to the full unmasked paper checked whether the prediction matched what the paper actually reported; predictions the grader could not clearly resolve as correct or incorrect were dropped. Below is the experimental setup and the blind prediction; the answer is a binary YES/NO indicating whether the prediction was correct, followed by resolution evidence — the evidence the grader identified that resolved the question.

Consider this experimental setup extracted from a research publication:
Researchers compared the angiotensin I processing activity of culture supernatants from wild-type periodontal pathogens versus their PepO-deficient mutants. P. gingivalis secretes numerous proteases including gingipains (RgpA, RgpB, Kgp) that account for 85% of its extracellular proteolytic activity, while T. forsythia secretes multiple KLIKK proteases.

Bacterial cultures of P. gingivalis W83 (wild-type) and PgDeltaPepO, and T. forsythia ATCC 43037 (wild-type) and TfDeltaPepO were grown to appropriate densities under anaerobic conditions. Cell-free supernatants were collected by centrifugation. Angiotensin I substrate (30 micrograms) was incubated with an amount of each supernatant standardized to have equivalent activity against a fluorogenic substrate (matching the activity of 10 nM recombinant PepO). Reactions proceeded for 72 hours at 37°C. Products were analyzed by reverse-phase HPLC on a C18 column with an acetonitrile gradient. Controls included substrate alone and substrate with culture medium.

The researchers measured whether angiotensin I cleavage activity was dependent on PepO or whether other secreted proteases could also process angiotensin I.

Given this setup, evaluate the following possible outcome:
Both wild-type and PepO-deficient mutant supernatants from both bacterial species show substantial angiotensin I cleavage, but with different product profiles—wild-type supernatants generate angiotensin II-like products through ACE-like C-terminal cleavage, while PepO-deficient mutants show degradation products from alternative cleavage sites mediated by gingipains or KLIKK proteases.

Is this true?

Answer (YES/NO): NO